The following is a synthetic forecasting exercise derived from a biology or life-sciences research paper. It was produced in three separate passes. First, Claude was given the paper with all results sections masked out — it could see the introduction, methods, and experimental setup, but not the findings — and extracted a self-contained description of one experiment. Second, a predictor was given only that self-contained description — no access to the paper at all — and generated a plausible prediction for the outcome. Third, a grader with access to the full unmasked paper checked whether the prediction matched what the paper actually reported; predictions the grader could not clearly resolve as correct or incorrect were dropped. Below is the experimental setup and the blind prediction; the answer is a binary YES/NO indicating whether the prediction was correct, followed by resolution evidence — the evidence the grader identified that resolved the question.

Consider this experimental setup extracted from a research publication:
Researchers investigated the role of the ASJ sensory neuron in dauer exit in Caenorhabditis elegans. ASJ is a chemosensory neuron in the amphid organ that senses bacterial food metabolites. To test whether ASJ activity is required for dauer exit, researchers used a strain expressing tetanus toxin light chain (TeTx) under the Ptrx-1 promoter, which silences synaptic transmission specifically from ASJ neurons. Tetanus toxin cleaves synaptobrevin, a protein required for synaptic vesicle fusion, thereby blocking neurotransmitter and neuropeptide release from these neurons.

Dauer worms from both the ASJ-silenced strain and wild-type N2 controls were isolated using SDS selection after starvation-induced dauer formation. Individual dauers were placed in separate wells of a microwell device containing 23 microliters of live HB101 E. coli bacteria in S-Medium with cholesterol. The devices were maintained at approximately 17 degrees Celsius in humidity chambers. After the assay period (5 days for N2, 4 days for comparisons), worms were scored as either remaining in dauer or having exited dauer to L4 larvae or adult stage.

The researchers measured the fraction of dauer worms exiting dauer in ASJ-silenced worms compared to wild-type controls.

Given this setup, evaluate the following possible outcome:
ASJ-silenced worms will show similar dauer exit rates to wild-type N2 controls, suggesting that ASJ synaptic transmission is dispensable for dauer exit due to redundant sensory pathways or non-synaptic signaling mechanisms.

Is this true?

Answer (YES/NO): NO